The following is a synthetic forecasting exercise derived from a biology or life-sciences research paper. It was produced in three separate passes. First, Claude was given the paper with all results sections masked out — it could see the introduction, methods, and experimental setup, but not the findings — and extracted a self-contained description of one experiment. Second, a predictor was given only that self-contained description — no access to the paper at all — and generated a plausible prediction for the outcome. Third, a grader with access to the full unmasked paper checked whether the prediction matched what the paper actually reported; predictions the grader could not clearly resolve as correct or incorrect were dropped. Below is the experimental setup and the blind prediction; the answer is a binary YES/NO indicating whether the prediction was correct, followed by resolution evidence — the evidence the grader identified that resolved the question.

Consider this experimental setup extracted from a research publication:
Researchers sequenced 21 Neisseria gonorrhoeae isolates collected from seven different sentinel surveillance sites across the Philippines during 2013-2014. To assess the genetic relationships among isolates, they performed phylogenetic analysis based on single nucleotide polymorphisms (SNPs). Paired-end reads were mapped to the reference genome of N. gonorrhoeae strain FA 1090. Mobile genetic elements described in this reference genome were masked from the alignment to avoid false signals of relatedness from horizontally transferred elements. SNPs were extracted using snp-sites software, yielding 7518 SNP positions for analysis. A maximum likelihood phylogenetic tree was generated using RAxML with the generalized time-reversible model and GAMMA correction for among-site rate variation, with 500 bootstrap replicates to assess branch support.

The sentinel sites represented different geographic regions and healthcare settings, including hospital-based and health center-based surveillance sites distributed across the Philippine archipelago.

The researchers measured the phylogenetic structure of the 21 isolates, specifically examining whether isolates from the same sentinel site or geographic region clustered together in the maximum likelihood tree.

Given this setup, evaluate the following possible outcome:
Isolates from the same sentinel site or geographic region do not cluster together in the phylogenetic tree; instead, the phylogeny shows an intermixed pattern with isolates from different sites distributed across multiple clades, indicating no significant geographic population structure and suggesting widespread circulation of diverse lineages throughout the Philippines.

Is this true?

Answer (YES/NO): YES